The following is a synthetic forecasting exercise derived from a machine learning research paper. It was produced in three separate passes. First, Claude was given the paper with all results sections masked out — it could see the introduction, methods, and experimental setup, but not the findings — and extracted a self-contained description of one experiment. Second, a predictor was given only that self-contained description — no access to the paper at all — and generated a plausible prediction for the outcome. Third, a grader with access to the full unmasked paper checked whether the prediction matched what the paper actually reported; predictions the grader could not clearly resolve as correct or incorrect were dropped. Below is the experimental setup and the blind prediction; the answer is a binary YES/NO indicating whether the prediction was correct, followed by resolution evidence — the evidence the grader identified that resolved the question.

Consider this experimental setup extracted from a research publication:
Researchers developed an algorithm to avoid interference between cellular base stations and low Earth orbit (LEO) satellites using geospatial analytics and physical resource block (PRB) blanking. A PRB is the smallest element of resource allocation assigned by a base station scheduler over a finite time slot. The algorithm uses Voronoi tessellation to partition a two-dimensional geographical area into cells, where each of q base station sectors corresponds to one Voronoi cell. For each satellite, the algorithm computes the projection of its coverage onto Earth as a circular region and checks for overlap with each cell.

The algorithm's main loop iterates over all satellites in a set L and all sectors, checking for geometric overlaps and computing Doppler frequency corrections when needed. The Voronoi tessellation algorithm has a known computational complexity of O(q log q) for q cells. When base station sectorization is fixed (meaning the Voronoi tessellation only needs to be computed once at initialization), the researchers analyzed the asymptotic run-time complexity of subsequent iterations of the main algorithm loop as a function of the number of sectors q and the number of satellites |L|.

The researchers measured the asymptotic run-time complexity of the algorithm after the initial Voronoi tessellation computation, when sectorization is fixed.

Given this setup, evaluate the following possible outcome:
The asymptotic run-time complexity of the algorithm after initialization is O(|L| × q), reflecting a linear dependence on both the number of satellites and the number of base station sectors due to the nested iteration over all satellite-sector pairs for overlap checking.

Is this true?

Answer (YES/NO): YES